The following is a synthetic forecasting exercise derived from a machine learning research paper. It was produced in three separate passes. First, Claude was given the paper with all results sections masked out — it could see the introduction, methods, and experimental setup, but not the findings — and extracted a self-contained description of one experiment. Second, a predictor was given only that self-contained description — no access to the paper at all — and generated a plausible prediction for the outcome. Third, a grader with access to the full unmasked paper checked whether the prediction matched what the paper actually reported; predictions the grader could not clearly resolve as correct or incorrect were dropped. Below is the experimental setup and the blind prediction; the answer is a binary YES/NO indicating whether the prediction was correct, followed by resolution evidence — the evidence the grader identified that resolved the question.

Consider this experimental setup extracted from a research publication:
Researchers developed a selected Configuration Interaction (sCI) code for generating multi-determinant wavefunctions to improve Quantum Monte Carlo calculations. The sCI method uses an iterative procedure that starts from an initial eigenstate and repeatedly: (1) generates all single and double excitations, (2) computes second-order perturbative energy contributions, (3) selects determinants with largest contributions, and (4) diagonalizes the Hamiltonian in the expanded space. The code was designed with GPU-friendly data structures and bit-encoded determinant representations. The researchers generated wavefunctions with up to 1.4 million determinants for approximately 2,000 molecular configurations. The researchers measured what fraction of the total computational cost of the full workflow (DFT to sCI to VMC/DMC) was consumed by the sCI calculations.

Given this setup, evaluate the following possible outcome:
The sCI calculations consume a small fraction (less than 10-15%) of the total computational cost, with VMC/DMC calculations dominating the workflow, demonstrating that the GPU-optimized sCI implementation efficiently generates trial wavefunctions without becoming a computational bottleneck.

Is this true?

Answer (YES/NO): YES